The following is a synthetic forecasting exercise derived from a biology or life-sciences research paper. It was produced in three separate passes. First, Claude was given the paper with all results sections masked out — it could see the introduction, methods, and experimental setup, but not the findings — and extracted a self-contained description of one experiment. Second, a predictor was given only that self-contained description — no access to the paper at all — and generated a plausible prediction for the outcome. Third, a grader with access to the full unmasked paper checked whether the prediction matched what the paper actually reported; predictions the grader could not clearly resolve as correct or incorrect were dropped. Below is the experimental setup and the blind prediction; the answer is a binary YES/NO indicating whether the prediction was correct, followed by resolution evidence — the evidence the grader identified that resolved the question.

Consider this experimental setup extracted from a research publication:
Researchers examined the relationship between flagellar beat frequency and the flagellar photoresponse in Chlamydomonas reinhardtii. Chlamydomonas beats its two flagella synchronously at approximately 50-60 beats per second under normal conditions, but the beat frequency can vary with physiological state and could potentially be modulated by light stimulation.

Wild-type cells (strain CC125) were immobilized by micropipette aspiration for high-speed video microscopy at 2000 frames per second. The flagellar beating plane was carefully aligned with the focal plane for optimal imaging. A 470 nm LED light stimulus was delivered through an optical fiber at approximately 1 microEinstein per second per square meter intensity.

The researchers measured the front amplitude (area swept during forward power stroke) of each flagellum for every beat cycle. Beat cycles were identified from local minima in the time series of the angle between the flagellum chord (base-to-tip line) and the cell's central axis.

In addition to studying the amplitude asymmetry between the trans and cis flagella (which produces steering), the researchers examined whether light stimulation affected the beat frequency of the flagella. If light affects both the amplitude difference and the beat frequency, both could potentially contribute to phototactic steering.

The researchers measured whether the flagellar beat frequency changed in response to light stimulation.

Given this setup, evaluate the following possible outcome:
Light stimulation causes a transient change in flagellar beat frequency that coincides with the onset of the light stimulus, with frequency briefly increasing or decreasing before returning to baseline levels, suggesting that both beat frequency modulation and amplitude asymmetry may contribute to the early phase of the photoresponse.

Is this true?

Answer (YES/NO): NO